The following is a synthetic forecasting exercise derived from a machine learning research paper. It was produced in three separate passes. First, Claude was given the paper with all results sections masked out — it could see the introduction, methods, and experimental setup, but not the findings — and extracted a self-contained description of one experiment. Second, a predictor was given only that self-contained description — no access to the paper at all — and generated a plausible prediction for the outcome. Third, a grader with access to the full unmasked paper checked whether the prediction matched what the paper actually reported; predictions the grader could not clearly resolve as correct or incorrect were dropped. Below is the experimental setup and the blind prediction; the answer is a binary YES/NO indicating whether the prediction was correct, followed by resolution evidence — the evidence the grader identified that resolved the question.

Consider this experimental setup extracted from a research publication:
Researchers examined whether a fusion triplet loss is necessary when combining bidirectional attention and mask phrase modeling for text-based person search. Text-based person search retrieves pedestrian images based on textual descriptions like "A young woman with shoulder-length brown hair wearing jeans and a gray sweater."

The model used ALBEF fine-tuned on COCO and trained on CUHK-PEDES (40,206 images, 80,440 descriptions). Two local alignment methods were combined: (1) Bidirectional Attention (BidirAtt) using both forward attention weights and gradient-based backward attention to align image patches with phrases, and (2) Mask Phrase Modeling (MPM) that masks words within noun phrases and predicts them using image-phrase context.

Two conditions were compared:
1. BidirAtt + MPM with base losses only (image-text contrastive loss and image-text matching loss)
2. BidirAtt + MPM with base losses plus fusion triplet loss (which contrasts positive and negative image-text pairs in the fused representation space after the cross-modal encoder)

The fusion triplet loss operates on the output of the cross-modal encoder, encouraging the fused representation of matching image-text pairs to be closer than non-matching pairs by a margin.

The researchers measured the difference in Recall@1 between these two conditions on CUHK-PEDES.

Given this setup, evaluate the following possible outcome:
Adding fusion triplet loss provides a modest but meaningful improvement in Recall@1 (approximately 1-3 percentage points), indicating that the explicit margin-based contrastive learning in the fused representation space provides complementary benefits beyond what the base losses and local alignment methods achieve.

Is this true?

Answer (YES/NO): YES